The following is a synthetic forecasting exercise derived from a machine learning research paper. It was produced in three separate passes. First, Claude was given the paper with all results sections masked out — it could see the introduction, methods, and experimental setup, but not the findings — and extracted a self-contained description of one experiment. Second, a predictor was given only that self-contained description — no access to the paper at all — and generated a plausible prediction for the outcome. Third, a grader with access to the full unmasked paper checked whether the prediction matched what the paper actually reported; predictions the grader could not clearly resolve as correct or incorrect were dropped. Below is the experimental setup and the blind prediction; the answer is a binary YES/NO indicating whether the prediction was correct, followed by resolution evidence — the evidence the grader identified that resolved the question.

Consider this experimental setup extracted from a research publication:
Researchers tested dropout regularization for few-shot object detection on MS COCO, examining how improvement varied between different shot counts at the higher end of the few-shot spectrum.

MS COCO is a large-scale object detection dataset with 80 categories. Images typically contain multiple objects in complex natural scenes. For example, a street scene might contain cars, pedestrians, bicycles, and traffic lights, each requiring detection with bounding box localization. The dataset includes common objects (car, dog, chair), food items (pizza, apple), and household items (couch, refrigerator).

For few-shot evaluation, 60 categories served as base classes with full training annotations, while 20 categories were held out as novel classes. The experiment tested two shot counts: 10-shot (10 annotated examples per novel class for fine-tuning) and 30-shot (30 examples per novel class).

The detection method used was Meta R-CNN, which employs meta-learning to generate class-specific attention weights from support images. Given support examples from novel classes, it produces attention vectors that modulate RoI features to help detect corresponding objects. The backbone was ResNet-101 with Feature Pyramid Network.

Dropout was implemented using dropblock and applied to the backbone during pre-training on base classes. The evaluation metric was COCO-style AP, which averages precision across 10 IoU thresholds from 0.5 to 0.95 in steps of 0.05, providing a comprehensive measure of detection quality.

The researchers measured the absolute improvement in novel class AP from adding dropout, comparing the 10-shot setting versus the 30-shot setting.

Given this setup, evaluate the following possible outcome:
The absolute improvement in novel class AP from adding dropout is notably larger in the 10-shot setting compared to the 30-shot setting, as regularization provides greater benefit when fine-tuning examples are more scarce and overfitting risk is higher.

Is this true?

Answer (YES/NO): YES